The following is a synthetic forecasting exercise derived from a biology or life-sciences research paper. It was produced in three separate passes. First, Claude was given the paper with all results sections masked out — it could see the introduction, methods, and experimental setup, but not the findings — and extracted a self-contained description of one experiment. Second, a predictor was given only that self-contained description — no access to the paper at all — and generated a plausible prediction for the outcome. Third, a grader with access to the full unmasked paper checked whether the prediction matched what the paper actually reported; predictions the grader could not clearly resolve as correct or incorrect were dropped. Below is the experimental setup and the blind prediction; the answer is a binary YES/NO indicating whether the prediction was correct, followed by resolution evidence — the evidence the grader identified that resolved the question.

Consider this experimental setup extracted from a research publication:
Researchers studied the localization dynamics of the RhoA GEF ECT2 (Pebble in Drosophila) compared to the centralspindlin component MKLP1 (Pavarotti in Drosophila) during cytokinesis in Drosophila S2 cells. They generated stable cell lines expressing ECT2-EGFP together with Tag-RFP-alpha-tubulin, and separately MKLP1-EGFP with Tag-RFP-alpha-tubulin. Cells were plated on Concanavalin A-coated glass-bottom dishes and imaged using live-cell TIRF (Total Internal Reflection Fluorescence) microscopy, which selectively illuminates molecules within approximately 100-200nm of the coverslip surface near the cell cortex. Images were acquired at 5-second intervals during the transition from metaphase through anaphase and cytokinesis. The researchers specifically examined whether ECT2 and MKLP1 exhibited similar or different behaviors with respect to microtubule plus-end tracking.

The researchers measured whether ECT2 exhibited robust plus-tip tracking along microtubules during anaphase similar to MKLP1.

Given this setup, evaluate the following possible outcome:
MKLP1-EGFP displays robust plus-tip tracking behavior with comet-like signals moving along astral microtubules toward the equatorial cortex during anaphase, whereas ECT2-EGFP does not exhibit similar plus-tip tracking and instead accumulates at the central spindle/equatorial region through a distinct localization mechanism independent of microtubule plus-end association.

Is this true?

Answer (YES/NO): NO